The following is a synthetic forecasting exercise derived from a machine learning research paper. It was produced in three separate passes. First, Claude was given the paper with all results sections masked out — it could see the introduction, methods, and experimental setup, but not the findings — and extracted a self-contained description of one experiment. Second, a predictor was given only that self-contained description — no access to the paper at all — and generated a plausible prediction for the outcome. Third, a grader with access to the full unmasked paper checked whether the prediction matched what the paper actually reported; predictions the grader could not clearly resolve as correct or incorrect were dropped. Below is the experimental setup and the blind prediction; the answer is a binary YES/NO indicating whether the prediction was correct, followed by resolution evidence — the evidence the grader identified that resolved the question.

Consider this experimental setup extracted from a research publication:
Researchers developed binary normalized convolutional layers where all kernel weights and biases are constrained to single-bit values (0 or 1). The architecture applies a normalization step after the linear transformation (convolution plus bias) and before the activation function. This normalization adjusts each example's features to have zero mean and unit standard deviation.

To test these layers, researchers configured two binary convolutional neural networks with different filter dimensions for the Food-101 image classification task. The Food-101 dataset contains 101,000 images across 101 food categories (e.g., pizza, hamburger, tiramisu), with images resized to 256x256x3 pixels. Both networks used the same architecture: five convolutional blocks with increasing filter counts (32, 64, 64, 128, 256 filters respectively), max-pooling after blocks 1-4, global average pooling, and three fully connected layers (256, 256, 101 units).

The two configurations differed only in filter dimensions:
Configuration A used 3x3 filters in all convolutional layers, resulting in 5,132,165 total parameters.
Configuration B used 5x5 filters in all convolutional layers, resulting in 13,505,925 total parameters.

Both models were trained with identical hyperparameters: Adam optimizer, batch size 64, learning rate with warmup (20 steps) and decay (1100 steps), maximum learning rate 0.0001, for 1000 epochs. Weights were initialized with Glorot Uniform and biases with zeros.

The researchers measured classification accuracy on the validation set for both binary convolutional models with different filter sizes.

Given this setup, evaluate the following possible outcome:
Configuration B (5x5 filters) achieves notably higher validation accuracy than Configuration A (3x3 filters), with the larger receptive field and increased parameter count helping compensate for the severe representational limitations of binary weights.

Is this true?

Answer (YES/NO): YES